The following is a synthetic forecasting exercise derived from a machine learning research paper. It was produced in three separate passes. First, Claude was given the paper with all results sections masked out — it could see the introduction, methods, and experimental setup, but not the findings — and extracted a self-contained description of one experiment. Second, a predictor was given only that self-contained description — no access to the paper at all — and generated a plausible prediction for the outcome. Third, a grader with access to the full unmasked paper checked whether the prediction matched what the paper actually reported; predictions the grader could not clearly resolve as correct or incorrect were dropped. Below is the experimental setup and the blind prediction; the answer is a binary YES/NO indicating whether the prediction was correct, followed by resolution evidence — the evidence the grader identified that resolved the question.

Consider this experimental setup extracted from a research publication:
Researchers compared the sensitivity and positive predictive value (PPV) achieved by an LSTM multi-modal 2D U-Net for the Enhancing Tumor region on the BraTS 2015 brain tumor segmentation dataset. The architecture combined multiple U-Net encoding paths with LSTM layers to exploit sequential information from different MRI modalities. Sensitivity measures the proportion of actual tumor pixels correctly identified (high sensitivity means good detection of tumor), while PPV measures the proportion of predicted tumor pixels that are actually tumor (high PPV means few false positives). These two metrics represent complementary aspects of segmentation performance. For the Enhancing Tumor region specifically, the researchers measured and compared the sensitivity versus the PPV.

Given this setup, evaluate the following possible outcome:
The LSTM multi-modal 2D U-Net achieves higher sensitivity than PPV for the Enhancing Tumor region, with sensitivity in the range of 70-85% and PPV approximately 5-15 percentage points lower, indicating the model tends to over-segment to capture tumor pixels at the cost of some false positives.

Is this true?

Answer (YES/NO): NO